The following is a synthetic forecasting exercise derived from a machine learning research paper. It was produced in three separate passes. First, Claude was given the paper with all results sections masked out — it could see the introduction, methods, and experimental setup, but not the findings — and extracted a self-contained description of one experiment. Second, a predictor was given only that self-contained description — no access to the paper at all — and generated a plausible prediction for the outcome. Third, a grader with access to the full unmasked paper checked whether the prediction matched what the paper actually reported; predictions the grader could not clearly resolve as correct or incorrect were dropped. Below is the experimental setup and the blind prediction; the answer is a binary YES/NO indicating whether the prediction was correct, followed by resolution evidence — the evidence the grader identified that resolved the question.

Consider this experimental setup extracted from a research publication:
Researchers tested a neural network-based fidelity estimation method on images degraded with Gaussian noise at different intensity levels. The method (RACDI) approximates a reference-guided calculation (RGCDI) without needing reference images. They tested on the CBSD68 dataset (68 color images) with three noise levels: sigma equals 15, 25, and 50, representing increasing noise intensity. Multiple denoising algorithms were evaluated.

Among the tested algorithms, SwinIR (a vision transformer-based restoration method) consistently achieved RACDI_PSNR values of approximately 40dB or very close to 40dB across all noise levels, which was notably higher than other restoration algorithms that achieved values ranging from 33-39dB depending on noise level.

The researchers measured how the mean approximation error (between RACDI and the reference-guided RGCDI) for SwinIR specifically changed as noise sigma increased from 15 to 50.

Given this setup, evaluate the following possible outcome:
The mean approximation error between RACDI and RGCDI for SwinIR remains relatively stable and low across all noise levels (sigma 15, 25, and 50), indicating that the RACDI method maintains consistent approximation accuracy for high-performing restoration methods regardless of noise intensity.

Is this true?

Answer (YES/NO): NO